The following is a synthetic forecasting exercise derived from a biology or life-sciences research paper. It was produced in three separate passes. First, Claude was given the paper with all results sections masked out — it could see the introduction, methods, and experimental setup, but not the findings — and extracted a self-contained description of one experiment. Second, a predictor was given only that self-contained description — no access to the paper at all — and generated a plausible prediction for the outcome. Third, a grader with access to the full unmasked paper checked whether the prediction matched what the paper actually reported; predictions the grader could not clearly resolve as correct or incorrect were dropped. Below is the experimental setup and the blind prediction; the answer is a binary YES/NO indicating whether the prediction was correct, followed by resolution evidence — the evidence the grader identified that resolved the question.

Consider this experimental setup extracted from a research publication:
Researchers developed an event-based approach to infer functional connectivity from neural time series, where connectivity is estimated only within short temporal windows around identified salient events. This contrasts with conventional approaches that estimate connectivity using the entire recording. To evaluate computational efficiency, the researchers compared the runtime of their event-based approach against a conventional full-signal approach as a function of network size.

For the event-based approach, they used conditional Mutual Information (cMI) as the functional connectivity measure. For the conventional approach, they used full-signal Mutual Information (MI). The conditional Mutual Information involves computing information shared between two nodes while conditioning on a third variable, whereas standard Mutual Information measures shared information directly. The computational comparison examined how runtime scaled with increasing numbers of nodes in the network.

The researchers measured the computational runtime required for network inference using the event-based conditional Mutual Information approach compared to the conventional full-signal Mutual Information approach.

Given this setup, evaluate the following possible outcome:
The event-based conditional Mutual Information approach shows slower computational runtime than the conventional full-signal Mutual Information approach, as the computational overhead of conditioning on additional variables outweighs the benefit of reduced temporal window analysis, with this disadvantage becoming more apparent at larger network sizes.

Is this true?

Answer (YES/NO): NO